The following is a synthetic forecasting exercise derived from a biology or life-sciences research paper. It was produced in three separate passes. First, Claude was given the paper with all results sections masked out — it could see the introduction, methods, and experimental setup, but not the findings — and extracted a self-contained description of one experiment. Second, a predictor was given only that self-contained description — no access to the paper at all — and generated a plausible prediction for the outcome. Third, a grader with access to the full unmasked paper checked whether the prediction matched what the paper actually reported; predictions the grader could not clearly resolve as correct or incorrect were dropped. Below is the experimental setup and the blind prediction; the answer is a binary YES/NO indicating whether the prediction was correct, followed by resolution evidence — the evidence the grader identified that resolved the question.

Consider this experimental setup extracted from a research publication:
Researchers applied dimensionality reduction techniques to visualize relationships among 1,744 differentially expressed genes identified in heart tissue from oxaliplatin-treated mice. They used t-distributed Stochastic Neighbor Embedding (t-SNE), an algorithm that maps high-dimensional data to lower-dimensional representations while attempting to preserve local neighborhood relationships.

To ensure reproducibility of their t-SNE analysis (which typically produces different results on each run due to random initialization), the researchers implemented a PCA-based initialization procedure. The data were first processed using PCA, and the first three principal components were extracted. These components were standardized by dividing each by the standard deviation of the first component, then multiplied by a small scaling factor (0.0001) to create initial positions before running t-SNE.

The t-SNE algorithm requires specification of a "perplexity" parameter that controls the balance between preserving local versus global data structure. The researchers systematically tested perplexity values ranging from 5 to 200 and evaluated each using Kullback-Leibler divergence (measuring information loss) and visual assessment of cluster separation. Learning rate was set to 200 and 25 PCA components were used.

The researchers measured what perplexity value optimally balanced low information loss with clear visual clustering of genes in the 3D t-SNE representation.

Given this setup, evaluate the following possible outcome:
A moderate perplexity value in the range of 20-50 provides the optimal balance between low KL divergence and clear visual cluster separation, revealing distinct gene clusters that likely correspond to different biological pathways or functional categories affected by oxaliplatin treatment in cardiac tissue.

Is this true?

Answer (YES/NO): NO